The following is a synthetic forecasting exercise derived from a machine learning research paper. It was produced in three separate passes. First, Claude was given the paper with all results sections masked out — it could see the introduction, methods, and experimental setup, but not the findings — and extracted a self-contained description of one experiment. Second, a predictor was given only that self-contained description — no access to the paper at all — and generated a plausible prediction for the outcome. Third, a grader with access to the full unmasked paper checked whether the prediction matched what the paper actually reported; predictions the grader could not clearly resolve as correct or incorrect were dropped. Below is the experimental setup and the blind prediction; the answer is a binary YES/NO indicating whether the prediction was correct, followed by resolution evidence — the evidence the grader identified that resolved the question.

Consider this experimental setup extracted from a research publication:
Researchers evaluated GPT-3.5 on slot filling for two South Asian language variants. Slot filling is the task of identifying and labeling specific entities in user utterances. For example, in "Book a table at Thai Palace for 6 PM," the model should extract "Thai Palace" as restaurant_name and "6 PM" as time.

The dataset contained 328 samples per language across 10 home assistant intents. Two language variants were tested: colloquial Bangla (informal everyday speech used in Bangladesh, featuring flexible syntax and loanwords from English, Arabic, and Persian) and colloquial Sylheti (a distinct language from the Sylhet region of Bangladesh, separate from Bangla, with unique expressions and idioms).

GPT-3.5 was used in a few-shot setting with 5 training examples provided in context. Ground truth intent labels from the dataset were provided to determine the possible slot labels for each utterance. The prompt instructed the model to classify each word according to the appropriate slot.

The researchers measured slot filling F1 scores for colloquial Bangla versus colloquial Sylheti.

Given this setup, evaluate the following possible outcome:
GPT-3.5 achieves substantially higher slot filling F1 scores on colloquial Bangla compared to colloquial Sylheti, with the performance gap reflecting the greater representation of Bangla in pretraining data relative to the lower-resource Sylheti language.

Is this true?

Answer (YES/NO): NO